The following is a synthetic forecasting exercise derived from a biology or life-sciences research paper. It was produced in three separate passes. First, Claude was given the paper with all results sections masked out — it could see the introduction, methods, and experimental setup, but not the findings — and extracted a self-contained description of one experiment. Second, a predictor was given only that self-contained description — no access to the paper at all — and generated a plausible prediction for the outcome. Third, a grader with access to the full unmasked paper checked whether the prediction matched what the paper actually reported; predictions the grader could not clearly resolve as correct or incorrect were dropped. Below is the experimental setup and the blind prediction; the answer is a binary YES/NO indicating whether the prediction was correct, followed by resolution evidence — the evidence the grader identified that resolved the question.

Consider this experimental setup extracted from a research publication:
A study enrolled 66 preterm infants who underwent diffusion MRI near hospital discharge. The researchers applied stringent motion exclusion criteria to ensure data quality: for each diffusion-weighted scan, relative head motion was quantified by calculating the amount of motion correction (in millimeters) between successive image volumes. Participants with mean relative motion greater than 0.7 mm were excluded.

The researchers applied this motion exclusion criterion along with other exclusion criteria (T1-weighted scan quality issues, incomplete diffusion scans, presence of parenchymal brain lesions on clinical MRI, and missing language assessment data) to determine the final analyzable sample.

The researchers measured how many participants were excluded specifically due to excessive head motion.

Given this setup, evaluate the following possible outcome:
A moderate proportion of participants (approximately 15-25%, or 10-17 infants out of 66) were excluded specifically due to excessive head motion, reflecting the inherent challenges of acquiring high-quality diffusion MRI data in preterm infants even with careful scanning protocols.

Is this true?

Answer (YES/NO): NO